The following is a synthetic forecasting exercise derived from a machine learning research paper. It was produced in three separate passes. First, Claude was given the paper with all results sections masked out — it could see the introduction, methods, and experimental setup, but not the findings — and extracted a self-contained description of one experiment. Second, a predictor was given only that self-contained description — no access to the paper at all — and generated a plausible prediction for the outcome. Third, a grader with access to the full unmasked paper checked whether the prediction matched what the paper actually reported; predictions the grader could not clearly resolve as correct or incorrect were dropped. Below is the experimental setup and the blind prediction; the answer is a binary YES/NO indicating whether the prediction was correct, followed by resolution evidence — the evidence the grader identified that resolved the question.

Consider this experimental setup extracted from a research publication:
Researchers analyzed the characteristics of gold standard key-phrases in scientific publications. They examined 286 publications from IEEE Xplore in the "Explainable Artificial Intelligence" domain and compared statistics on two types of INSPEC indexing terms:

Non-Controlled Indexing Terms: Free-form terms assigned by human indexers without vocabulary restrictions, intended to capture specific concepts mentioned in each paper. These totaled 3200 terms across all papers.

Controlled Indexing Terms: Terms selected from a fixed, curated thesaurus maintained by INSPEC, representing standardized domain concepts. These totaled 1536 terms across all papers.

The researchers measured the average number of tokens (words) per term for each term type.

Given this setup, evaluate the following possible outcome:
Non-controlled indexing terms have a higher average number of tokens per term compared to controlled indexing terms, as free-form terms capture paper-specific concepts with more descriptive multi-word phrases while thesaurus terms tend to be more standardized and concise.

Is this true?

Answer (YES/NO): YES